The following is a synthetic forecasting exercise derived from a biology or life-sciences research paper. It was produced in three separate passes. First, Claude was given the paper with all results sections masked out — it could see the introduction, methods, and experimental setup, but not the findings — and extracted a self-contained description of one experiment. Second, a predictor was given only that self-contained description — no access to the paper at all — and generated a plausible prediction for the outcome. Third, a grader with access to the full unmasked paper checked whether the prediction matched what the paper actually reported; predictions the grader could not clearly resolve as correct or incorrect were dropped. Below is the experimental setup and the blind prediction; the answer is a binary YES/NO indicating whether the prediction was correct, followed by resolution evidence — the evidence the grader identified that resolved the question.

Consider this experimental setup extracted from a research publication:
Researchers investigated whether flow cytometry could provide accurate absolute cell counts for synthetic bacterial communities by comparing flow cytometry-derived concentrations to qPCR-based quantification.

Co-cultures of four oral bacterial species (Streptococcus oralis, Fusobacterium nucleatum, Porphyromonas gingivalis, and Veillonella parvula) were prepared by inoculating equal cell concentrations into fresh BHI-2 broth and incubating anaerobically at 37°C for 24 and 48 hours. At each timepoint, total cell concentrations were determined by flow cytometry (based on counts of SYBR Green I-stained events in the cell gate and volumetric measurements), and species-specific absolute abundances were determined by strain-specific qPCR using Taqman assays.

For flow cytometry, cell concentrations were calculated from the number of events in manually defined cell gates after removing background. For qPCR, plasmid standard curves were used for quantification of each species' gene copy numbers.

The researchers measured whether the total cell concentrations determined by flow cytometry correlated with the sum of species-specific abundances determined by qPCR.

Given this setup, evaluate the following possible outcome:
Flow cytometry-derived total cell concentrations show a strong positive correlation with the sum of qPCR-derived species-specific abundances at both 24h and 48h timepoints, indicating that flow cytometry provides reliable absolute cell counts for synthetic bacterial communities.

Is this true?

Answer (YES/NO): NO